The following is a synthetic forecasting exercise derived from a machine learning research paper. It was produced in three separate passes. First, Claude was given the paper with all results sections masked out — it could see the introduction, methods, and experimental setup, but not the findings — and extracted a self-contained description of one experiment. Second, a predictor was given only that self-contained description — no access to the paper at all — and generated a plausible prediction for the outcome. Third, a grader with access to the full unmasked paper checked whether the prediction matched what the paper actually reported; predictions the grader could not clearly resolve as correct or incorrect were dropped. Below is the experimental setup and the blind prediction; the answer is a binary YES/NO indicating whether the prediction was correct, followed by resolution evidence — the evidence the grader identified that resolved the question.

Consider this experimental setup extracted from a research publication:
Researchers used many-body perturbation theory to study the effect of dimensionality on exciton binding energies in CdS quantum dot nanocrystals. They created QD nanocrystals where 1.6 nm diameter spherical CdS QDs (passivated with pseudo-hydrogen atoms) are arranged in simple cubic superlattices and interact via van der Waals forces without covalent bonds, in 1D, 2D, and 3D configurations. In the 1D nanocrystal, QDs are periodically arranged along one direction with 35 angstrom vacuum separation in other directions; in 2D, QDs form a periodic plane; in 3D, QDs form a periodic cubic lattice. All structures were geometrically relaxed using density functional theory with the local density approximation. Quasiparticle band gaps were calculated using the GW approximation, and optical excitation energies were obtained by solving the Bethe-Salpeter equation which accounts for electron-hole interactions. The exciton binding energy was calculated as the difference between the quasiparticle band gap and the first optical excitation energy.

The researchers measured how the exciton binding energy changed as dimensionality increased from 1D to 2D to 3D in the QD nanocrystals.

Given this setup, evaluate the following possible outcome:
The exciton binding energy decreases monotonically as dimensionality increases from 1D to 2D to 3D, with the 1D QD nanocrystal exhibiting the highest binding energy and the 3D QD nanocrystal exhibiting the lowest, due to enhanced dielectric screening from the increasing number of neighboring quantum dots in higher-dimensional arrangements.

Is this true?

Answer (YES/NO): YES